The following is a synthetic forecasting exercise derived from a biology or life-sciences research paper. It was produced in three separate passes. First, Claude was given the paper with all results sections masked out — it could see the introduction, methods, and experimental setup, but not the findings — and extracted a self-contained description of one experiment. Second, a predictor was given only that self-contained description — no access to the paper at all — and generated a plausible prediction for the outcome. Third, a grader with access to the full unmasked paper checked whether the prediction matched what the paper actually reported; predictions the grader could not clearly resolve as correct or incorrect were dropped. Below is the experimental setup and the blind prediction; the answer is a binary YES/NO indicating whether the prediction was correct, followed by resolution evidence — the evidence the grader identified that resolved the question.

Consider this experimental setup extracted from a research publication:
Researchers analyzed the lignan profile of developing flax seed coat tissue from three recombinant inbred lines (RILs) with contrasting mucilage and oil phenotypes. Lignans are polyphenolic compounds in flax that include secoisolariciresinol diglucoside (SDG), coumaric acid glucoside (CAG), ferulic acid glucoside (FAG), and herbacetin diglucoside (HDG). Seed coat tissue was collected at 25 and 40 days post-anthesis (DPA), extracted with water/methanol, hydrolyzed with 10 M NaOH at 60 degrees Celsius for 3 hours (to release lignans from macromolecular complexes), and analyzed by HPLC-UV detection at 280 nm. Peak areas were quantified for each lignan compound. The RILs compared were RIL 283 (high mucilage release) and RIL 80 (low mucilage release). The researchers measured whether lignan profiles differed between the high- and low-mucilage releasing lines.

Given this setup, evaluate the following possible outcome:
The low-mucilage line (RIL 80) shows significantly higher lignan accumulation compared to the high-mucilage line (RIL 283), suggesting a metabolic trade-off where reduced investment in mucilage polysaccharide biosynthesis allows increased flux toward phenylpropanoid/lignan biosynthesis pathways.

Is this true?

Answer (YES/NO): NO